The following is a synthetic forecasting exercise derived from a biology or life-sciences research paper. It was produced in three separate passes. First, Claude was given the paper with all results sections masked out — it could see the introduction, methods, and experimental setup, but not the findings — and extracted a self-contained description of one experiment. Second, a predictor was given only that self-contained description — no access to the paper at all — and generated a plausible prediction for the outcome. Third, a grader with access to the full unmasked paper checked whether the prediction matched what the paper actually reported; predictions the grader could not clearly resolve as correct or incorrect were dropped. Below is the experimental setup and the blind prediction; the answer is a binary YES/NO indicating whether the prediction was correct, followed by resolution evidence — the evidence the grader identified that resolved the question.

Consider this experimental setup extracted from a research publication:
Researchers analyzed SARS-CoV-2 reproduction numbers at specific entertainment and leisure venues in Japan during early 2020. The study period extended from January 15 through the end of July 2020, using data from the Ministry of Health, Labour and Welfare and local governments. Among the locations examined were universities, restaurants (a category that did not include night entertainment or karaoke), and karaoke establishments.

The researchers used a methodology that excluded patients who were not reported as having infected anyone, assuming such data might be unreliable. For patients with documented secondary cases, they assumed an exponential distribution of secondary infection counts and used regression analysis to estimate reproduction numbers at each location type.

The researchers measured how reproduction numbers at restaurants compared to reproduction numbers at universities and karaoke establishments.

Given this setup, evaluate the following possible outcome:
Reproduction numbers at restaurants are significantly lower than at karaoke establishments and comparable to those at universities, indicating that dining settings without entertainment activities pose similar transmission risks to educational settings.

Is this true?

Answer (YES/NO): NO